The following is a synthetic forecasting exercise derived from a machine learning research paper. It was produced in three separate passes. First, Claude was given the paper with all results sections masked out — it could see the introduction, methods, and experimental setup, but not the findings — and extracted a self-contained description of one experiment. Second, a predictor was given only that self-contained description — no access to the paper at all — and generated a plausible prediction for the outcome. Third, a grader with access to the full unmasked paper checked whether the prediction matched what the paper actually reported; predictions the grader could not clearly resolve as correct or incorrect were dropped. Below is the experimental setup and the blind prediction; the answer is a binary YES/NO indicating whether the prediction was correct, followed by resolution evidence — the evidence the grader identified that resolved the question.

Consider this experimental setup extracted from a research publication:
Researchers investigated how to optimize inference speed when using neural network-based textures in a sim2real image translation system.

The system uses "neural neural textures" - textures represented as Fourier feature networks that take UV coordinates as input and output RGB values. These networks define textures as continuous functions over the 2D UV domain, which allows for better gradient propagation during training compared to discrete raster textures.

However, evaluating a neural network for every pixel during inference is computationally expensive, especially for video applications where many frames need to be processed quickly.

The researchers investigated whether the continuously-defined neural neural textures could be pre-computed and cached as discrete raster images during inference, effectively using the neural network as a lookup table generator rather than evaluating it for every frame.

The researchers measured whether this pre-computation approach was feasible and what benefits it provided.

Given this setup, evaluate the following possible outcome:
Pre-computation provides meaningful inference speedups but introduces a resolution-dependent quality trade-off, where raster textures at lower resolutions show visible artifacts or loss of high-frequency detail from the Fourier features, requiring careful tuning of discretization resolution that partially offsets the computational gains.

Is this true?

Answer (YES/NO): NO